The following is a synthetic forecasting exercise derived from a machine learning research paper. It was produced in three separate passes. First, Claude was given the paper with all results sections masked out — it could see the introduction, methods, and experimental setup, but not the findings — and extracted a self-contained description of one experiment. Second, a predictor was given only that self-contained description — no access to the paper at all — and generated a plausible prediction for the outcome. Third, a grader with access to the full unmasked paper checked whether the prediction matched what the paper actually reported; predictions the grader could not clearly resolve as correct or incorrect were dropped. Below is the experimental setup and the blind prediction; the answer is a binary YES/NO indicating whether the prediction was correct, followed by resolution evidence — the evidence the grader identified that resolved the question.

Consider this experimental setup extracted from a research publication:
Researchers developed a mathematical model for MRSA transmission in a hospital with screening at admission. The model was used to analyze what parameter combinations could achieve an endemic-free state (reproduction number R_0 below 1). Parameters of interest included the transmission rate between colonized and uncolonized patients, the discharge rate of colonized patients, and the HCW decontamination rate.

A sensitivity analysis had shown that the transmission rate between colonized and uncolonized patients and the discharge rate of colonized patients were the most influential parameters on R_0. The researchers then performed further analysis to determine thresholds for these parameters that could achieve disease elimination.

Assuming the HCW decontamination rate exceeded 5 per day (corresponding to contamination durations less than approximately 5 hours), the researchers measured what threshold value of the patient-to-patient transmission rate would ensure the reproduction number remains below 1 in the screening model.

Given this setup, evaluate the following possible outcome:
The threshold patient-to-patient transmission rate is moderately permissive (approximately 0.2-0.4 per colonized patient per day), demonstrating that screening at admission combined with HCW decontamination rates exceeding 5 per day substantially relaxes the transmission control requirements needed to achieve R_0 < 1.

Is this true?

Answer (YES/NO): YES